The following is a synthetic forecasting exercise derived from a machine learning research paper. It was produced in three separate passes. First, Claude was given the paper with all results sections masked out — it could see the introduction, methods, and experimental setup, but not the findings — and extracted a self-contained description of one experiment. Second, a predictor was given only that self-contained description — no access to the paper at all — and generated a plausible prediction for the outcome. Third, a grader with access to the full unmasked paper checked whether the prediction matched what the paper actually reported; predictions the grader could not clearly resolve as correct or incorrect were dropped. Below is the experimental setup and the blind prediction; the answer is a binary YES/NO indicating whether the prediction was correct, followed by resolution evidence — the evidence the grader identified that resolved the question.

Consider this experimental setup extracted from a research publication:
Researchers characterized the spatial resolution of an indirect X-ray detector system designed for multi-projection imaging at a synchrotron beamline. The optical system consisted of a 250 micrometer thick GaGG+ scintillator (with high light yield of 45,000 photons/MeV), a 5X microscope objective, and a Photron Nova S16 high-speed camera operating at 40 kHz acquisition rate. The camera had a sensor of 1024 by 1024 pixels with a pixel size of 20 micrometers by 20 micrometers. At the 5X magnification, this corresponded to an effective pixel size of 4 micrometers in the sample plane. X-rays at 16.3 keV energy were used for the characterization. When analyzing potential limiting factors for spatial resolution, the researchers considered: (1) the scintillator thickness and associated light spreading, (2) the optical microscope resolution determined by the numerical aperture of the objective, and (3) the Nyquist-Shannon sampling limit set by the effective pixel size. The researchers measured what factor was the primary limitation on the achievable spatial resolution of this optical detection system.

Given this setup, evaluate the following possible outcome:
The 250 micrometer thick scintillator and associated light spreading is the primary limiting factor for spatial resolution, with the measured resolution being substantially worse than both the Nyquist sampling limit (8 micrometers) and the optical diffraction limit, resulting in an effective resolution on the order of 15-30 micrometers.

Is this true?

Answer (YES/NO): NO